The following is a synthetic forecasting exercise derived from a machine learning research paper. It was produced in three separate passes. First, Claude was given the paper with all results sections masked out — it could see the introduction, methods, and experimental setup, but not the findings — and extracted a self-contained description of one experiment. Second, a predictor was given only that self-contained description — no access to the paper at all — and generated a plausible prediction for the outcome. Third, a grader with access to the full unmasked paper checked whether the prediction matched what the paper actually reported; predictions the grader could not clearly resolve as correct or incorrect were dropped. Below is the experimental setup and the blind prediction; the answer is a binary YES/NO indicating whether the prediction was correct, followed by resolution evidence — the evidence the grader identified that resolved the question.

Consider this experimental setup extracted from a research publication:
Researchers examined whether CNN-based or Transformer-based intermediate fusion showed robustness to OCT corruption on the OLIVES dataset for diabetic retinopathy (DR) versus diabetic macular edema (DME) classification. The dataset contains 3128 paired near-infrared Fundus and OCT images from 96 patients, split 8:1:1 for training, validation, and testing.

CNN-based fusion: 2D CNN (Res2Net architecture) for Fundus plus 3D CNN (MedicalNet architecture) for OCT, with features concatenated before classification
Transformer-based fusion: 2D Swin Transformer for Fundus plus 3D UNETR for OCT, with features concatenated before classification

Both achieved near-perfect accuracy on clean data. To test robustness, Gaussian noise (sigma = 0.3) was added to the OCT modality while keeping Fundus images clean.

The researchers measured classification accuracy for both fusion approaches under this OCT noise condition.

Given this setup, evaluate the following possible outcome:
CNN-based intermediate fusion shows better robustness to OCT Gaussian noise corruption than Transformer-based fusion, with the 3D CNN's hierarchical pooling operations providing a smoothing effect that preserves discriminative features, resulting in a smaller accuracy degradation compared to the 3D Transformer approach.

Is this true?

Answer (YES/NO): NO